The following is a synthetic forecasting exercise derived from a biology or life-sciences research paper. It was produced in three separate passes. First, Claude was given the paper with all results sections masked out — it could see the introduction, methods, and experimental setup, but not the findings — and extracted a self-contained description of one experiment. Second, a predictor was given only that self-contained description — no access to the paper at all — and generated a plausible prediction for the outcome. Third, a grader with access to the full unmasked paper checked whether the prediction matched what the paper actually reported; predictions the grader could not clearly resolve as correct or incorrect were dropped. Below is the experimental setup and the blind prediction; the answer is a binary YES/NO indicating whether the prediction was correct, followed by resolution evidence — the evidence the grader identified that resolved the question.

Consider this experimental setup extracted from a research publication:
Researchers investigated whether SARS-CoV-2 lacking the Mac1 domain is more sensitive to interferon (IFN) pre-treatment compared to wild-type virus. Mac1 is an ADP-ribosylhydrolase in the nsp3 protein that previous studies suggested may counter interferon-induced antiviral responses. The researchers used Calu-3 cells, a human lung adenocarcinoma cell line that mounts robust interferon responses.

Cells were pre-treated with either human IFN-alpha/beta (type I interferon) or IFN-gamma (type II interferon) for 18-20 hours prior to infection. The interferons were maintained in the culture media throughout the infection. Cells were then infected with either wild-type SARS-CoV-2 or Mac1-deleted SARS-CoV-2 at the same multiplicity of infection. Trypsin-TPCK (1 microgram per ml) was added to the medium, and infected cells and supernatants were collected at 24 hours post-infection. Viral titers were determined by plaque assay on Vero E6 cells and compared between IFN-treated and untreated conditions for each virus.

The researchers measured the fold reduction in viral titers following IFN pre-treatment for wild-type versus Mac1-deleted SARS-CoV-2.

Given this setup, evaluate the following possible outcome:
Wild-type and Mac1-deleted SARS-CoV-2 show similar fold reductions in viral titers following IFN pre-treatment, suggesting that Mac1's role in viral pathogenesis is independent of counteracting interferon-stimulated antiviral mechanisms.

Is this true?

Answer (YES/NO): NO